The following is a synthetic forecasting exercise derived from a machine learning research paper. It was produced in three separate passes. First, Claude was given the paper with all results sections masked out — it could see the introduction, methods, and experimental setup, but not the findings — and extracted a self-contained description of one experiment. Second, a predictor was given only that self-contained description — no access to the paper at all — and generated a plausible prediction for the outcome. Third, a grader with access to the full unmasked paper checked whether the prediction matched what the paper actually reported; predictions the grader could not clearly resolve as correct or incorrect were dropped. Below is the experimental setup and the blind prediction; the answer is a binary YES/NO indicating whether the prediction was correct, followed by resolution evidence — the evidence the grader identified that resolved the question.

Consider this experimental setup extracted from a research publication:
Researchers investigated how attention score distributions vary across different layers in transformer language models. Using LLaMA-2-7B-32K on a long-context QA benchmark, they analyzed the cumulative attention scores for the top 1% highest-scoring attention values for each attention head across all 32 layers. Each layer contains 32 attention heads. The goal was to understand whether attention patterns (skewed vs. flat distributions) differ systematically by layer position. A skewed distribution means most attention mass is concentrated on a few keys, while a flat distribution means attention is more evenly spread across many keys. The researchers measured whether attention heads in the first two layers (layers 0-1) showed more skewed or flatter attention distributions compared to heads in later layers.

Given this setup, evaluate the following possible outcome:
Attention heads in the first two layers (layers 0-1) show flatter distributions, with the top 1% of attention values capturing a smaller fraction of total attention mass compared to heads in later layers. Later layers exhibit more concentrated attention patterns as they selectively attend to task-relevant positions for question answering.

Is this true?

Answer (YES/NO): YES